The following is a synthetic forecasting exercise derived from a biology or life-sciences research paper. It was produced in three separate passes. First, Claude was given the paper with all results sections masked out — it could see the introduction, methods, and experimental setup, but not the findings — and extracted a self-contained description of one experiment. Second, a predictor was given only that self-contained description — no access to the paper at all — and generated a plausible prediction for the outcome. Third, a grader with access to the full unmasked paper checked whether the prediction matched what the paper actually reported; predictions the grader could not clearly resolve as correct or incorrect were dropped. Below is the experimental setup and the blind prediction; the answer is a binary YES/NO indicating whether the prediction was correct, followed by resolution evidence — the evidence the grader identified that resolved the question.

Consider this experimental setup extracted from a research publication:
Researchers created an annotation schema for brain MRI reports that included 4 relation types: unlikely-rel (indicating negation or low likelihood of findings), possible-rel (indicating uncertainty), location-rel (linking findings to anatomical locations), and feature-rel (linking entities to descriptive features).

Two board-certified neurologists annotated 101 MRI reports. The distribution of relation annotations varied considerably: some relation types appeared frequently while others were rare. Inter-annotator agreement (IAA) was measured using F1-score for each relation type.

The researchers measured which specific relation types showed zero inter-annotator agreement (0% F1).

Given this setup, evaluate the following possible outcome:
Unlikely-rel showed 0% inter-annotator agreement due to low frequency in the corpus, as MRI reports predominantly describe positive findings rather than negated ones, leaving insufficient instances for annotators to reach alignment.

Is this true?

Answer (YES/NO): NO